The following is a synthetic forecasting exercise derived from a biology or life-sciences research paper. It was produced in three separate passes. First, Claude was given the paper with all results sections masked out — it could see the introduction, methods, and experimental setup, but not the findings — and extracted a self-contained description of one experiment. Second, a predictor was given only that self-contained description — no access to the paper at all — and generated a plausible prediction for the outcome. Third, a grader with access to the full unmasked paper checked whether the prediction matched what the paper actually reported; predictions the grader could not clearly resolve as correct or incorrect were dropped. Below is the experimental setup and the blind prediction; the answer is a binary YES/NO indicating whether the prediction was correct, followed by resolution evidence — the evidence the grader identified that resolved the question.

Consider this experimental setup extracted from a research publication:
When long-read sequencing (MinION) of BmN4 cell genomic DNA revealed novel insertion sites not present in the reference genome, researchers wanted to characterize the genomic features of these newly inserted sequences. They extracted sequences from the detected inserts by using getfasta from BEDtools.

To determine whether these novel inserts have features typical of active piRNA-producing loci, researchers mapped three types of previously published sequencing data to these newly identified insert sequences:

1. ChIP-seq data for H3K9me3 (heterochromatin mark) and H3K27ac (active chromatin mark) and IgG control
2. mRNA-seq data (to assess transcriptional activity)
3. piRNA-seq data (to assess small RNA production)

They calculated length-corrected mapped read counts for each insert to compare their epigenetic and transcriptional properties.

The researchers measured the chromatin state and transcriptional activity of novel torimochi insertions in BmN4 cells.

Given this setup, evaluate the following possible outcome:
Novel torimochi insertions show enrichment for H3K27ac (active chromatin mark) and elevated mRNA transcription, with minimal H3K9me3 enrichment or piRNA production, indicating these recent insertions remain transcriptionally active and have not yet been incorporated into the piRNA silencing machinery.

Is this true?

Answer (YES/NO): NO